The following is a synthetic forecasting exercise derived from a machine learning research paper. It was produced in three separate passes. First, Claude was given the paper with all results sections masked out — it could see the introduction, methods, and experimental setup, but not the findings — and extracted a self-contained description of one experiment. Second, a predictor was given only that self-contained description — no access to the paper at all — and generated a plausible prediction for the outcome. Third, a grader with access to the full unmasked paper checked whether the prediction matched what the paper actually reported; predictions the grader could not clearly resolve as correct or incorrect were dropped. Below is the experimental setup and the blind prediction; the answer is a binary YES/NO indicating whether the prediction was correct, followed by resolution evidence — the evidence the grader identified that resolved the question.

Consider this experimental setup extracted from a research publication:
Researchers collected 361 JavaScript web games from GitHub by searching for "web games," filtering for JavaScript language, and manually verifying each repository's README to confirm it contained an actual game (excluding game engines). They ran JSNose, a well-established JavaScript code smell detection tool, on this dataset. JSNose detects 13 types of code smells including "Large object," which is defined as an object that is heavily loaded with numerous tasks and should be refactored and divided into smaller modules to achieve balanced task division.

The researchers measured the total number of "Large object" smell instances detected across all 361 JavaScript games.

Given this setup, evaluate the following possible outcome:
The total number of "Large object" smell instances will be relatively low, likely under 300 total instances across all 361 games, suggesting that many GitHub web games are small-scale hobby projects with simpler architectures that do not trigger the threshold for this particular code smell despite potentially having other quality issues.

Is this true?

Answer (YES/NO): YES